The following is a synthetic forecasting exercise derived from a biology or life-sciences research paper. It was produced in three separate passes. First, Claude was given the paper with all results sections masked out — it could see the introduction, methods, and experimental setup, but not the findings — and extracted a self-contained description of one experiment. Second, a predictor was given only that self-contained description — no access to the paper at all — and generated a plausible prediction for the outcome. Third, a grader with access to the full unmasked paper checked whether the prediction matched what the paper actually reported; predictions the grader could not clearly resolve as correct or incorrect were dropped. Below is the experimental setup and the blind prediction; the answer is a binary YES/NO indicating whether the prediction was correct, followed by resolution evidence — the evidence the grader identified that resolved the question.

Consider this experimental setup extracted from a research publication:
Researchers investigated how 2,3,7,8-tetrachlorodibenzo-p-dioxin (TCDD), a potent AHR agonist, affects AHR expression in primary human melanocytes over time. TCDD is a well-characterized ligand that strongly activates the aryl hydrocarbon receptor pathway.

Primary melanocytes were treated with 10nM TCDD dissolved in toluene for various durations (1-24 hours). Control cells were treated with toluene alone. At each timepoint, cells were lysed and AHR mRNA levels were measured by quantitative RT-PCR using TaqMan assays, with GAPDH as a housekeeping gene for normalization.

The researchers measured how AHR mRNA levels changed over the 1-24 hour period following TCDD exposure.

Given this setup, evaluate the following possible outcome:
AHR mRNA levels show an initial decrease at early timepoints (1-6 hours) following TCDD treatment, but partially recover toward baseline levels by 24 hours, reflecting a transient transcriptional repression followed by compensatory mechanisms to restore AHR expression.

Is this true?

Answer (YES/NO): NO